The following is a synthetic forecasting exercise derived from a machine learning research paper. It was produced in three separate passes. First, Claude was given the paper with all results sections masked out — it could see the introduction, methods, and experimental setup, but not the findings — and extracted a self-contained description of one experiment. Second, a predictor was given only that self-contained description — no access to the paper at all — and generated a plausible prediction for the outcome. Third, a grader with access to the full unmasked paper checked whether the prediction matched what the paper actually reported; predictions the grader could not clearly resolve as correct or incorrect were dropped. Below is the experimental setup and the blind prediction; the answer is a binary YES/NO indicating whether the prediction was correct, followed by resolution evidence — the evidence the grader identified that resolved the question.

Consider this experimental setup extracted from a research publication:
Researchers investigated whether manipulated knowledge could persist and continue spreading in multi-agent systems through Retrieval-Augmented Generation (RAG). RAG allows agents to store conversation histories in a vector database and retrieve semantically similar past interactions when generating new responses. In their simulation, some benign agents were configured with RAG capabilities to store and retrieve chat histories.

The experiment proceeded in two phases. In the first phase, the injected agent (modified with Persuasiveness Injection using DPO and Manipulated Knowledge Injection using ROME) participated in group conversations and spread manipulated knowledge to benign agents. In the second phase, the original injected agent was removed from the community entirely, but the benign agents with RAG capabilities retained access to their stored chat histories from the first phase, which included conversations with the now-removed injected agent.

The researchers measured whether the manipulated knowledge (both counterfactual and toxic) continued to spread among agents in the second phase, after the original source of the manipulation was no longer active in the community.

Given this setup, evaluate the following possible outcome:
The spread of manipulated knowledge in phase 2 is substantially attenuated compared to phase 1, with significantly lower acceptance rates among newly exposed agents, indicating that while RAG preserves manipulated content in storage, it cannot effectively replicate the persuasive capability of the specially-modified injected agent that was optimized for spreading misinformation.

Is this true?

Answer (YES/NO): NO